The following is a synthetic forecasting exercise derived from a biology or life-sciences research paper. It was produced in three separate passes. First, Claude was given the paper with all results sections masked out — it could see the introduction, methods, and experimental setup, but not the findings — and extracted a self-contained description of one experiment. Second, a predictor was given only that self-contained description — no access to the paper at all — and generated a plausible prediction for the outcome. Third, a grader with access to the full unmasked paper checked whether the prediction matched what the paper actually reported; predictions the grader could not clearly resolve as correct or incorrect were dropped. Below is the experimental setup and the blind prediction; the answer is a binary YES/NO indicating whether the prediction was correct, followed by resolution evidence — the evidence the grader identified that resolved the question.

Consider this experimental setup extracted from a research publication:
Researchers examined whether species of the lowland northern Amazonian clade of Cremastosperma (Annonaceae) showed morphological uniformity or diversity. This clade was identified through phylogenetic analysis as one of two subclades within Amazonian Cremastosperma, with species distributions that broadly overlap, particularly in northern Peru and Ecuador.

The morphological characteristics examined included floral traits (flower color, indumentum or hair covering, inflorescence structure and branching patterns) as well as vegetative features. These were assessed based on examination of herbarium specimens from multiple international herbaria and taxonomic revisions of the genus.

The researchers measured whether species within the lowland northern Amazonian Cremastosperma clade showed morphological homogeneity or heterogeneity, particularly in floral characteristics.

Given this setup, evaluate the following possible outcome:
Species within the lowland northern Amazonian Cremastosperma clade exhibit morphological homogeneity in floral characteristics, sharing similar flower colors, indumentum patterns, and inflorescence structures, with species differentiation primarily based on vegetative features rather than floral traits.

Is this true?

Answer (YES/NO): NO